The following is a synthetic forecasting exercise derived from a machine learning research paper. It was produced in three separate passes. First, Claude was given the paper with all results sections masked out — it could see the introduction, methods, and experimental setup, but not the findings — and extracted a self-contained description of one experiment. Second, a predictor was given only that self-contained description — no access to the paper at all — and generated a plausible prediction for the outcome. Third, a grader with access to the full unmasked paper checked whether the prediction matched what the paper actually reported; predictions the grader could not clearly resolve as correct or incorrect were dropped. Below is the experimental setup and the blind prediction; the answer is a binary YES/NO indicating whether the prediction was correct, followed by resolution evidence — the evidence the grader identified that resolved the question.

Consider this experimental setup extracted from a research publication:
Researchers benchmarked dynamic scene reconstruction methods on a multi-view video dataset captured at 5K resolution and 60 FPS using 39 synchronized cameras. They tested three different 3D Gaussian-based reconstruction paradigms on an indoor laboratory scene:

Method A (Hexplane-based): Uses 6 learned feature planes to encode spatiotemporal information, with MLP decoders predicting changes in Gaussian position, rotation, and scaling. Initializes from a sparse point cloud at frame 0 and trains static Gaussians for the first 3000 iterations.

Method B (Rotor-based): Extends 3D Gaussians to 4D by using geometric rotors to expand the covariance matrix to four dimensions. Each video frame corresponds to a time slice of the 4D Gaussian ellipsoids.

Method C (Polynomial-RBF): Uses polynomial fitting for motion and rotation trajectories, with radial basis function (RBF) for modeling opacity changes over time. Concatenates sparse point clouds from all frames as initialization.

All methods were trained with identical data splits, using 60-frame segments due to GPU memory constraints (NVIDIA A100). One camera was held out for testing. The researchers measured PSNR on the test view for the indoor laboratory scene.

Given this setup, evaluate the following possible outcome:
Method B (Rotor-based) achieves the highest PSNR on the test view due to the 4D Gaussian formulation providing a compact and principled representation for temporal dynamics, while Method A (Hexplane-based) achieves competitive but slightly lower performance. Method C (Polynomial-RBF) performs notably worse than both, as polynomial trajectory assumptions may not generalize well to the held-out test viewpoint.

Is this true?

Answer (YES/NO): NO